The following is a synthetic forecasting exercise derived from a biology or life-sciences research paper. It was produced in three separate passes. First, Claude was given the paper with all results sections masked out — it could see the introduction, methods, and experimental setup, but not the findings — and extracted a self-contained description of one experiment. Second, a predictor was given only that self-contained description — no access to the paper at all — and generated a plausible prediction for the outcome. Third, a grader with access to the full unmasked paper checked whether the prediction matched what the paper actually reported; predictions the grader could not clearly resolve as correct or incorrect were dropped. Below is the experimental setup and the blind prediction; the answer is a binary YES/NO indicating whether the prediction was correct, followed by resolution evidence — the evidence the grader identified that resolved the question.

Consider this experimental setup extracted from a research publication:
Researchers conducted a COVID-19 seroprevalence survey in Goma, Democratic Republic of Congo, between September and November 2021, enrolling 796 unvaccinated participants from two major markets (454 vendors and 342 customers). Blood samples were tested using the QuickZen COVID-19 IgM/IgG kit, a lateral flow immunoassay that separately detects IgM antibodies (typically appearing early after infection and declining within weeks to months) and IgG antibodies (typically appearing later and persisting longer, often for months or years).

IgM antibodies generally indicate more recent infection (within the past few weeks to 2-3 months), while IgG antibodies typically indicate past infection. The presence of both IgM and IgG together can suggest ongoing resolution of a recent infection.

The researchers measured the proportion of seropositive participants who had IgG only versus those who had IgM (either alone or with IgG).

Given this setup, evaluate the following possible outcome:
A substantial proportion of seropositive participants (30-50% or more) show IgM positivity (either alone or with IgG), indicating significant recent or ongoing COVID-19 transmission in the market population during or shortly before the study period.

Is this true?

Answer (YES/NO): YES